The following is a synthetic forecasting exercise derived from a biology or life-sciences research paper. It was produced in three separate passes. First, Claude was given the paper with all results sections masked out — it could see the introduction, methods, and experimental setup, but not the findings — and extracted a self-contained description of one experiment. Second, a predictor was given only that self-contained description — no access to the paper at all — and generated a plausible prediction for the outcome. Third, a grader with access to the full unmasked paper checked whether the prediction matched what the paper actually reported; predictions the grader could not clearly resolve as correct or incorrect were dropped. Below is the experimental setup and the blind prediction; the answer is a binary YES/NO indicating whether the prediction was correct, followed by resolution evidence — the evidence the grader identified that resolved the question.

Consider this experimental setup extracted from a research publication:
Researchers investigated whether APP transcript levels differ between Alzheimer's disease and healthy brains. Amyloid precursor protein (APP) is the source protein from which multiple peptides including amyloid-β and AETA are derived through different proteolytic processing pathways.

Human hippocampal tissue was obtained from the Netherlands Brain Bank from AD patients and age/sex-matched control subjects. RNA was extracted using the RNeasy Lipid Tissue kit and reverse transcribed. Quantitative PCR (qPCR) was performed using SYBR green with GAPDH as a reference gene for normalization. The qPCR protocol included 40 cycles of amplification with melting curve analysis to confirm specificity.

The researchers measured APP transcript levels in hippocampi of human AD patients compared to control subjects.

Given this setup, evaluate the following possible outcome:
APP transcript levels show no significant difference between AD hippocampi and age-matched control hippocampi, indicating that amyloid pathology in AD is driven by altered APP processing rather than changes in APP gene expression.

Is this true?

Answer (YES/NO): YES